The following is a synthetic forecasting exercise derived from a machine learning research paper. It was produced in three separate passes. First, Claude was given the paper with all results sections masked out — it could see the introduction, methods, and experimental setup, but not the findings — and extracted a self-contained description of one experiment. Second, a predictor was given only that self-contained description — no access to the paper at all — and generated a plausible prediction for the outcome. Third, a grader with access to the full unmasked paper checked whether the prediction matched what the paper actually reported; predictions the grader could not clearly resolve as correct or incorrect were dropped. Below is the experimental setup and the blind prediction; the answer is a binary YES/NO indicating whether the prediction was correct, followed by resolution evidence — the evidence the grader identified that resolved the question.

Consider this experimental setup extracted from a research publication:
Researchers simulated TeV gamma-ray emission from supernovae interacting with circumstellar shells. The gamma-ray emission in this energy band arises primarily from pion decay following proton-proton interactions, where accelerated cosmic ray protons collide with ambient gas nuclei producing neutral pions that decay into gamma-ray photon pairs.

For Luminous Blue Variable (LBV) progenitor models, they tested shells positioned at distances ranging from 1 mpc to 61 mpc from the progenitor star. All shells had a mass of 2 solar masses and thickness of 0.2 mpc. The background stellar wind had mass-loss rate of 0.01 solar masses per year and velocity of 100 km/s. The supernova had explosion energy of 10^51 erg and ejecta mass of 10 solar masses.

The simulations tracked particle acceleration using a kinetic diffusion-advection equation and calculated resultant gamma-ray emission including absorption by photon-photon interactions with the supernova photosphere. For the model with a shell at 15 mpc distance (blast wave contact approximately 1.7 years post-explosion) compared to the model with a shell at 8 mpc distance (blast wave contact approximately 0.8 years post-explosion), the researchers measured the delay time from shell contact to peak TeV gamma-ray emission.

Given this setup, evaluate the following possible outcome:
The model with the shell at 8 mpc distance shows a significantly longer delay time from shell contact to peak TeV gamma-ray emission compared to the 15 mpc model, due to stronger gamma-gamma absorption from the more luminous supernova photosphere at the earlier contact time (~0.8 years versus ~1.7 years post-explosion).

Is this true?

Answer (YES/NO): NO